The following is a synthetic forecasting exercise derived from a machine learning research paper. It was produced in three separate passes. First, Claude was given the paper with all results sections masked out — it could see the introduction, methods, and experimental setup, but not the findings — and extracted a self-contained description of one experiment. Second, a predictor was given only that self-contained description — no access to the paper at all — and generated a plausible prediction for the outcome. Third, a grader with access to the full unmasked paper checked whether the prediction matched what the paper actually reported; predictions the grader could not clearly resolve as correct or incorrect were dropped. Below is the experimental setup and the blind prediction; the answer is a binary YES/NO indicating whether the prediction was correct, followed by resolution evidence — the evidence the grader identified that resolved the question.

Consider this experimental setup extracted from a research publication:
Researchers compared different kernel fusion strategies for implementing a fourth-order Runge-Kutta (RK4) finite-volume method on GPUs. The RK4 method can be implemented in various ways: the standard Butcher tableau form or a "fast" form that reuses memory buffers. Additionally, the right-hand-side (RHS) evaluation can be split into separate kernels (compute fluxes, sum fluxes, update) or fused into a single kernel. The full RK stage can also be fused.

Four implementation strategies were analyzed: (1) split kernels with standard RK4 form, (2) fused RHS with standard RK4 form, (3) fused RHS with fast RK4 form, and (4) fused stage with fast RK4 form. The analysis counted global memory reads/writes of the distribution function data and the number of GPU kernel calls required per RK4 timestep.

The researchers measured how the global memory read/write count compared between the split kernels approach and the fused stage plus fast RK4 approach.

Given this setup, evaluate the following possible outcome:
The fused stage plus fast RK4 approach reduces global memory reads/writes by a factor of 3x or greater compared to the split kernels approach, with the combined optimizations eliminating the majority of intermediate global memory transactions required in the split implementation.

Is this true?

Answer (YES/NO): NO